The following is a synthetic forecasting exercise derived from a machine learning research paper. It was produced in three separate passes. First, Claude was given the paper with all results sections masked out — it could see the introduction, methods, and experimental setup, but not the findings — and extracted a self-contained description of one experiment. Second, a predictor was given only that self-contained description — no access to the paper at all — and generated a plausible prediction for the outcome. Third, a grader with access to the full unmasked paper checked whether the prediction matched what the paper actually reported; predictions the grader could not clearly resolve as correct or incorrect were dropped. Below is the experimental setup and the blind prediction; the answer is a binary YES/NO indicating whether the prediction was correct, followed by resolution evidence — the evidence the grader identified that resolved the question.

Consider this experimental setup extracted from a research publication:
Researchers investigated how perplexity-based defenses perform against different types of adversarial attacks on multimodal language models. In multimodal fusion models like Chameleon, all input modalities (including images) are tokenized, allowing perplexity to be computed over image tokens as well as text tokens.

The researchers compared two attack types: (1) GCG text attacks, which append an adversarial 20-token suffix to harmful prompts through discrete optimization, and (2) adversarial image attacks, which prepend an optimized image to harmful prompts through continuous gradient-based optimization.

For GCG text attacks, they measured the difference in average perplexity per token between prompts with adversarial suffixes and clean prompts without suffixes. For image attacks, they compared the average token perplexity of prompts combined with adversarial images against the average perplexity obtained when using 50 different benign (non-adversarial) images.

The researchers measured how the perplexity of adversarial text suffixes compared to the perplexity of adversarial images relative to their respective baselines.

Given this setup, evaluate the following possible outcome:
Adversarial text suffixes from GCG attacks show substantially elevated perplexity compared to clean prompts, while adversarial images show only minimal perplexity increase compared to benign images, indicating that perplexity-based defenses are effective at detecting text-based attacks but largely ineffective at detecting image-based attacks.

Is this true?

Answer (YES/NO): NO